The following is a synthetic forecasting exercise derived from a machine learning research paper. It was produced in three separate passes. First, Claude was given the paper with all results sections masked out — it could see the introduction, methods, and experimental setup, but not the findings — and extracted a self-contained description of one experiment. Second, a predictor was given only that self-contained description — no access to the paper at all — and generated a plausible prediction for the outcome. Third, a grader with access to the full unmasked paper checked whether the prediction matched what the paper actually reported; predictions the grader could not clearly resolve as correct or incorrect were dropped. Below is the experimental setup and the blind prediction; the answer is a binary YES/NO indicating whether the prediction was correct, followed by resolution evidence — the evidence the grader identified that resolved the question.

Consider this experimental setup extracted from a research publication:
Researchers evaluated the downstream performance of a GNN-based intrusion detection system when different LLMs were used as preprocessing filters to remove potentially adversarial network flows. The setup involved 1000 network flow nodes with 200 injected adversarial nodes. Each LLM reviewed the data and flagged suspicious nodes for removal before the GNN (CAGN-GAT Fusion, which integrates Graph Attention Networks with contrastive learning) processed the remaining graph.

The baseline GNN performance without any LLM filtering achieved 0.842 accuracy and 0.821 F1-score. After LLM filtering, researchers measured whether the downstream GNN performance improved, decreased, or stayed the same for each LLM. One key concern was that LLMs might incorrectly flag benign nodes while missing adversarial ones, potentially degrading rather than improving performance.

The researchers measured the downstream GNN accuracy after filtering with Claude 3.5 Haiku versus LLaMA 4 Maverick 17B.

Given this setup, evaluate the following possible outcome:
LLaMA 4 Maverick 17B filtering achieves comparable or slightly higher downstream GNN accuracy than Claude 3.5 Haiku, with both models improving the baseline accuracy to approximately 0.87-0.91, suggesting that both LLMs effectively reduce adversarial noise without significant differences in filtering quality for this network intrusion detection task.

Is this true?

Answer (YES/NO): NO